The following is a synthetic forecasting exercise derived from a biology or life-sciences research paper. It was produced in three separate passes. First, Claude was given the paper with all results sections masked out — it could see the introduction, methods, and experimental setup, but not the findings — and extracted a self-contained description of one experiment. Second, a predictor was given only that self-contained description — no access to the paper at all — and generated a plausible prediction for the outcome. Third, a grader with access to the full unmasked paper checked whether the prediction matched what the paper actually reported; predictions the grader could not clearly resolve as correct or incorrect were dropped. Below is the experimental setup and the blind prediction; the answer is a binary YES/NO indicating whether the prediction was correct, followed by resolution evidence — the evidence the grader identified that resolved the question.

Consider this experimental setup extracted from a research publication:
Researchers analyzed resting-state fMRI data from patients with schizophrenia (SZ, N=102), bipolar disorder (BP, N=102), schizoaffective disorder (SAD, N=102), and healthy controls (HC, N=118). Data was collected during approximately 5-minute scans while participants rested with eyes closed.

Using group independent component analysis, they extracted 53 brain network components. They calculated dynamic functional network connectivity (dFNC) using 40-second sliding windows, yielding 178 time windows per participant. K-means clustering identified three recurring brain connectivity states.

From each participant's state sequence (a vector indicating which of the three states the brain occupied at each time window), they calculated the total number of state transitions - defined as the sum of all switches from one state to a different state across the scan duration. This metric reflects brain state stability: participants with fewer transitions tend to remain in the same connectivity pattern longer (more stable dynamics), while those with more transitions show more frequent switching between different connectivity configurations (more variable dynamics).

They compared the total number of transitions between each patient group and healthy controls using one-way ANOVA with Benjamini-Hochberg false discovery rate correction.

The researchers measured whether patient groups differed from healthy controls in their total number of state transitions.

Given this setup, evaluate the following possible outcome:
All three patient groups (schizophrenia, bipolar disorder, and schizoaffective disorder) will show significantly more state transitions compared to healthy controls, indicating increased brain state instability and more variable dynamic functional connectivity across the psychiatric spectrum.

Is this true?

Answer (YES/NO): NO